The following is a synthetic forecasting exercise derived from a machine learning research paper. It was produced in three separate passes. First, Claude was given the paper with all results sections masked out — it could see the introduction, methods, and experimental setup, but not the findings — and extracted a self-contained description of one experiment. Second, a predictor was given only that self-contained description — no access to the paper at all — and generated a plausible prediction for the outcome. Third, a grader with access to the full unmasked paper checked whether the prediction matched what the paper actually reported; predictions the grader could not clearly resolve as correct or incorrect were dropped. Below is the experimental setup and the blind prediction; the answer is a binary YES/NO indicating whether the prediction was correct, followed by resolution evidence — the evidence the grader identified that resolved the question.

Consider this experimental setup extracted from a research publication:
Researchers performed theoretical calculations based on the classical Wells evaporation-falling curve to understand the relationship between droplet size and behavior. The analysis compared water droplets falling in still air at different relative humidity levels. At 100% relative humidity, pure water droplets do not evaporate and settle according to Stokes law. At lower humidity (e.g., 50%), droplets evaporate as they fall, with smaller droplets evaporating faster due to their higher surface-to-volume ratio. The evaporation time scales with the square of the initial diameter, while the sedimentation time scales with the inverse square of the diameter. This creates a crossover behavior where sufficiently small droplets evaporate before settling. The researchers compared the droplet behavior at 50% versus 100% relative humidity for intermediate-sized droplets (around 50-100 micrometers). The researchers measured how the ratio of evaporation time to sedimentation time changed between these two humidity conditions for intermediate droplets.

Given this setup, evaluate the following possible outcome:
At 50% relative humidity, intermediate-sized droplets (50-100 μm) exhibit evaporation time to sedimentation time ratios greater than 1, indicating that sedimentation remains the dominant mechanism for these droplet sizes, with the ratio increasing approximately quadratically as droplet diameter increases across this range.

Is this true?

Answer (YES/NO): NO